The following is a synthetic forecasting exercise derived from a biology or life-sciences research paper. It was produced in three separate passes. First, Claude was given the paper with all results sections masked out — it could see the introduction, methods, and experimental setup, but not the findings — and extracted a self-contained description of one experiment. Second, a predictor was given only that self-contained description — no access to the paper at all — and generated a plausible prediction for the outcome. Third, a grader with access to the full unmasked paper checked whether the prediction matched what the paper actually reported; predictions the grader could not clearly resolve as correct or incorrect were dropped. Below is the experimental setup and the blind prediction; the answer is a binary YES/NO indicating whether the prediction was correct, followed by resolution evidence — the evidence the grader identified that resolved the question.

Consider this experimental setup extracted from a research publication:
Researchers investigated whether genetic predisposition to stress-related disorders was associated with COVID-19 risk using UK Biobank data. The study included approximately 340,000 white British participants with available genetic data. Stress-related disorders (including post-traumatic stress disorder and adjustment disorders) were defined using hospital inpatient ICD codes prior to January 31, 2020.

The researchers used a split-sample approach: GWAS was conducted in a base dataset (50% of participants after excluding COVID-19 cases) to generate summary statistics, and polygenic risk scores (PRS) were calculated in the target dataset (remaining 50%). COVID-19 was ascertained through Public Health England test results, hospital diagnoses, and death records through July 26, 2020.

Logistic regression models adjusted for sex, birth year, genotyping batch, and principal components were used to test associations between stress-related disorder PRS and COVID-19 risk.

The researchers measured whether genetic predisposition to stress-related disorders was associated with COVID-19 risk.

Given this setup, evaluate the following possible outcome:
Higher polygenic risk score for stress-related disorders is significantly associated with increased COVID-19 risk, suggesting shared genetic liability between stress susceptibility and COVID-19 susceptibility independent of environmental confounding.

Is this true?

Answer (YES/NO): NO